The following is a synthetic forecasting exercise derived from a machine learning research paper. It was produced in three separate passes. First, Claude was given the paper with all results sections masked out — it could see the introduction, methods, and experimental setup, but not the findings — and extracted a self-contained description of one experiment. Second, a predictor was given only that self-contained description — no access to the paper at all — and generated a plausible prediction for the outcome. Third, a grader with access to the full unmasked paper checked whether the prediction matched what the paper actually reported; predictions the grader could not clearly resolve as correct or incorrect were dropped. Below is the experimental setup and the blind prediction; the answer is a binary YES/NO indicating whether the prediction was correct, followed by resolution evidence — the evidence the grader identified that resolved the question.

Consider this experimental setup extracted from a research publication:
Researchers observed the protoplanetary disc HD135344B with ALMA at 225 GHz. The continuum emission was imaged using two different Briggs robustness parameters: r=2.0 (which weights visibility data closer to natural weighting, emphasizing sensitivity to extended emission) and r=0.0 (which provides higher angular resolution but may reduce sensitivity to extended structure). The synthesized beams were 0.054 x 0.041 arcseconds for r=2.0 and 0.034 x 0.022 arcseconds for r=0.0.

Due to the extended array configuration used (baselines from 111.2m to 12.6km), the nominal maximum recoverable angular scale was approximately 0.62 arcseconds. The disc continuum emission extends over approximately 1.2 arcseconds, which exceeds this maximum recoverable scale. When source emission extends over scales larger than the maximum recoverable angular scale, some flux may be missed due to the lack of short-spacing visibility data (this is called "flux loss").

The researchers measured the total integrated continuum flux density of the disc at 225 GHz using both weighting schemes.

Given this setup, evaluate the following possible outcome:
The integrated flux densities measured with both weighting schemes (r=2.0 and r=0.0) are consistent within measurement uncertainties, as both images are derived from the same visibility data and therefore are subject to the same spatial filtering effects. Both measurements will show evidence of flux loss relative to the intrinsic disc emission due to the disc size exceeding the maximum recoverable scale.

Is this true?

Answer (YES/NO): NO